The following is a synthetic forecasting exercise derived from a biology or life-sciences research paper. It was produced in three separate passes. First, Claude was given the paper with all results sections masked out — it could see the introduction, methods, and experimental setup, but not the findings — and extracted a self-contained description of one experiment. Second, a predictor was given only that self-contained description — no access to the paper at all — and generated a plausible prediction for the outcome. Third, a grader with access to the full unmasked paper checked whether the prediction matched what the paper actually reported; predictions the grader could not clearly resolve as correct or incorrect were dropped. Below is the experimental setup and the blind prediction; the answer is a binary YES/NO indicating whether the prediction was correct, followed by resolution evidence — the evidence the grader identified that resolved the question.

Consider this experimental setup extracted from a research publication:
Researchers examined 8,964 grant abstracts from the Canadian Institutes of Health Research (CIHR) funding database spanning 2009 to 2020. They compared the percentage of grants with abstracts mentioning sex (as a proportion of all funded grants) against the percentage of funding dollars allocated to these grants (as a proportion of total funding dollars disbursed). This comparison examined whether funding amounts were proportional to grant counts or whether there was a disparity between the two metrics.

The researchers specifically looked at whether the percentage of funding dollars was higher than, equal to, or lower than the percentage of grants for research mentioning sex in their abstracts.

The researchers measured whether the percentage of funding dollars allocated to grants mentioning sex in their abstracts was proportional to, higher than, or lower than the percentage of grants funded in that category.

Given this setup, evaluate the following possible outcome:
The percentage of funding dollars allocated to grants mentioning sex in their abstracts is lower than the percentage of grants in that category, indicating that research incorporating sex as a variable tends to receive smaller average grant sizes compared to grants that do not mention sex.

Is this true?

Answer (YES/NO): YES